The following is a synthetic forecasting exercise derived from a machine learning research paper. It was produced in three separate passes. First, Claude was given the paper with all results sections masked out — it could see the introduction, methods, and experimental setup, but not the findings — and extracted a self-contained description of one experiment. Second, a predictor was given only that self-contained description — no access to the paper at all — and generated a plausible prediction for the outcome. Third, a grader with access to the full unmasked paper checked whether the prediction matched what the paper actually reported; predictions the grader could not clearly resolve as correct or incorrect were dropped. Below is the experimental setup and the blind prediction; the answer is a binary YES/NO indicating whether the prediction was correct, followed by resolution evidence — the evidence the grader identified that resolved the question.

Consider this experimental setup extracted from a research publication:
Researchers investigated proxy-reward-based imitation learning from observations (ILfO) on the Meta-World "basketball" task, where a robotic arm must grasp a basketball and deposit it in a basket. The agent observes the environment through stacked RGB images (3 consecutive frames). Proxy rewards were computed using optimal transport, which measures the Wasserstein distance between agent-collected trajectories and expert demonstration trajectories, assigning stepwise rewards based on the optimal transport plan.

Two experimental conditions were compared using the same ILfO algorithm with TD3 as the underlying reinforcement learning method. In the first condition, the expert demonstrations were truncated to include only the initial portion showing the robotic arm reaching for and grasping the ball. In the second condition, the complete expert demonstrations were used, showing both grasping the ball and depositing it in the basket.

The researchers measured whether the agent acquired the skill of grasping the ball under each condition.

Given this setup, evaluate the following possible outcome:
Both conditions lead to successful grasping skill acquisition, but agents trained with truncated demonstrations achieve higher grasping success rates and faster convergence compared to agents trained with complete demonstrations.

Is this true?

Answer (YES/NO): NO